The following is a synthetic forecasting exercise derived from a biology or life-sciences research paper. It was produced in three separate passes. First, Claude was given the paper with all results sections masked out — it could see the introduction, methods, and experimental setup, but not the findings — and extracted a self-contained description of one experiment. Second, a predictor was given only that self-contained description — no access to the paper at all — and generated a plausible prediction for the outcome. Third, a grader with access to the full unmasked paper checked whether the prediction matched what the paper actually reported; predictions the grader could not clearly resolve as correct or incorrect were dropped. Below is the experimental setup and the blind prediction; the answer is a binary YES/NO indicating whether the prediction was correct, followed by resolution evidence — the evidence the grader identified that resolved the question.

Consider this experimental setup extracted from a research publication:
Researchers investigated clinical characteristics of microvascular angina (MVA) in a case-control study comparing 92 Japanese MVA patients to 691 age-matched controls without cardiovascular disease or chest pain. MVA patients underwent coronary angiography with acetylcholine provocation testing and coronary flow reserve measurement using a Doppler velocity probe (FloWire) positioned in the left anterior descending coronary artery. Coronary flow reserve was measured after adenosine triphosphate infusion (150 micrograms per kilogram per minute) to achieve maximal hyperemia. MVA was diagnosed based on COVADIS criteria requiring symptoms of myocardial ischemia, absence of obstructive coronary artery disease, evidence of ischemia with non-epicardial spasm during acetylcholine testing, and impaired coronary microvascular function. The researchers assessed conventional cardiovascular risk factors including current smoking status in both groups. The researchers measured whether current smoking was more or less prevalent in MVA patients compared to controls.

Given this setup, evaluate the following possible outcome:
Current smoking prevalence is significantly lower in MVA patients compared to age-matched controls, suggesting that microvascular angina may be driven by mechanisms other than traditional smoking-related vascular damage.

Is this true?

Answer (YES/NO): NO